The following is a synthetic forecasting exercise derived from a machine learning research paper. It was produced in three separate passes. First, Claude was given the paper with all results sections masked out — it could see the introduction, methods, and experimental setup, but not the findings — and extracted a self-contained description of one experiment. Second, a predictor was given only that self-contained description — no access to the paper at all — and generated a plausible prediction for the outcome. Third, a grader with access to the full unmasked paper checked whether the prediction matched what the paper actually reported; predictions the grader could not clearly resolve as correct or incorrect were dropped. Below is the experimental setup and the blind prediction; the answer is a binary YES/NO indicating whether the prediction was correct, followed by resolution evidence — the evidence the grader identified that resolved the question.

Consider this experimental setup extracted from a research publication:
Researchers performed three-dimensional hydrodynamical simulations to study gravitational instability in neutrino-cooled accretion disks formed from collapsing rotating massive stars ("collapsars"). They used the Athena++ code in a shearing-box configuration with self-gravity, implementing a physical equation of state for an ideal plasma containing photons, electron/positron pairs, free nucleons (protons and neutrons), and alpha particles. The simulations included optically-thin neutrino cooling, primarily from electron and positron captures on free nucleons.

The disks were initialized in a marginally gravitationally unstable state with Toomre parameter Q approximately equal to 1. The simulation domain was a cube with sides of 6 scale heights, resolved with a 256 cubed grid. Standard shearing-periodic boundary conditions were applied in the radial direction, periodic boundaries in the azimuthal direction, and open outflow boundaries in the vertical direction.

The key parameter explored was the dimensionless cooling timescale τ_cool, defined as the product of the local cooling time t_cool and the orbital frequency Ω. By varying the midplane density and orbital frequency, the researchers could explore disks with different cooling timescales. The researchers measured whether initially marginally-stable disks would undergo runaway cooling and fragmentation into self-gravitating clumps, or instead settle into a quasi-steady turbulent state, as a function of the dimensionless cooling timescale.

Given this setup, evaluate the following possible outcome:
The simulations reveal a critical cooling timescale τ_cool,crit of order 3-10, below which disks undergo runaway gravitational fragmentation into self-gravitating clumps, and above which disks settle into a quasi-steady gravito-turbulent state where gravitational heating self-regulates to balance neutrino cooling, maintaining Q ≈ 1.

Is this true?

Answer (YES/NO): YES